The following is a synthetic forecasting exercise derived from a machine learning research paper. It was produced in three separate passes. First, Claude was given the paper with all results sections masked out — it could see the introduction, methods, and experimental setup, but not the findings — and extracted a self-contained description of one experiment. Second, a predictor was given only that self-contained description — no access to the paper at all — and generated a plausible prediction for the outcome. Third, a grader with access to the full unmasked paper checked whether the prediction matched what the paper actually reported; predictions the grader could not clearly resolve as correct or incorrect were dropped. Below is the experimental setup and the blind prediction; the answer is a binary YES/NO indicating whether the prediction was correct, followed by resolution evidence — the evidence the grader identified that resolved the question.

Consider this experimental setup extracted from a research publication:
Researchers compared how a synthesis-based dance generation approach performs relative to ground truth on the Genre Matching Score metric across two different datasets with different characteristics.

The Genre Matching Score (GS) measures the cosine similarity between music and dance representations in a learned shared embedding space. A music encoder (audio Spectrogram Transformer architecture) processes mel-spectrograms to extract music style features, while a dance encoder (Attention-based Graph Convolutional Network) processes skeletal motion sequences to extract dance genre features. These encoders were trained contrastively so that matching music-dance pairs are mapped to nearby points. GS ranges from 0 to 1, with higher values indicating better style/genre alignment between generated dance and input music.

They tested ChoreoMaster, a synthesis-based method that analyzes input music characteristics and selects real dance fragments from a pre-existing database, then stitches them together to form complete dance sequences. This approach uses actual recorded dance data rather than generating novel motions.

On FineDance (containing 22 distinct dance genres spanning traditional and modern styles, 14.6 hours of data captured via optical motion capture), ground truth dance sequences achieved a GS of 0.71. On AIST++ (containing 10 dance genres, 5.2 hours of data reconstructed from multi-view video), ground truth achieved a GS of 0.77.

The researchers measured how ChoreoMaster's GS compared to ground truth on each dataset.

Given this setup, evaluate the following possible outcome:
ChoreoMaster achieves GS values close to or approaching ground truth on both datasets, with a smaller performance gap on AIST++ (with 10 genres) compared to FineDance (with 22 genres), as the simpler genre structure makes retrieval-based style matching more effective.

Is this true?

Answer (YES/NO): NO